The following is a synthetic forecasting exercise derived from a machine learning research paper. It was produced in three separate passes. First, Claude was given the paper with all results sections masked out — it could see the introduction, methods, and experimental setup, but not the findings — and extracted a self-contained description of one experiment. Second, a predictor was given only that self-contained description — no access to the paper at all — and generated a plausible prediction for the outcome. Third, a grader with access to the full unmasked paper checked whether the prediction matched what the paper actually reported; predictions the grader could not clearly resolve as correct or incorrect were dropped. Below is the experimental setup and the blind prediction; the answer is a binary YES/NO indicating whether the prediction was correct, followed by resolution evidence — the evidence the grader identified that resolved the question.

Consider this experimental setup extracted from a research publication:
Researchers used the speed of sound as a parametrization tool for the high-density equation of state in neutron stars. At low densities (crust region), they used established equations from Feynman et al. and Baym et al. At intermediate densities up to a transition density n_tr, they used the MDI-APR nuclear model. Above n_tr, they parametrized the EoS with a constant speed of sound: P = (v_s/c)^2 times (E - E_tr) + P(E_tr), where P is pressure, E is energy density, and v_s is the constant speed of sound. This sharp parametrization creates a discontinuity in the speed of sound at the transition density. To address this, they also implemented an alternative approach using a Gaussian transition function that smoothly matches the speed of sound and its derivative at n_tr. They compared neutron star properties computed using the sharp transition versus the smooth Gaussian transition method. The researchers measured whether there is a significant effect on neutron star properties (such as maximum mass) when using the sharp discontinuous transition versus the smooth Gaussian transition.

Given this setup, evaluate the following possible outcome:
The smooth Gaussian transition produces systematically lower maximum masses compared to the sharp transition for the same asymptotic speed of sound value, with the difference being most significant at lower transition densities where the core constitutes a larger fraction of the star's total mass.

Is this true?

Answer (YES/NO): NO